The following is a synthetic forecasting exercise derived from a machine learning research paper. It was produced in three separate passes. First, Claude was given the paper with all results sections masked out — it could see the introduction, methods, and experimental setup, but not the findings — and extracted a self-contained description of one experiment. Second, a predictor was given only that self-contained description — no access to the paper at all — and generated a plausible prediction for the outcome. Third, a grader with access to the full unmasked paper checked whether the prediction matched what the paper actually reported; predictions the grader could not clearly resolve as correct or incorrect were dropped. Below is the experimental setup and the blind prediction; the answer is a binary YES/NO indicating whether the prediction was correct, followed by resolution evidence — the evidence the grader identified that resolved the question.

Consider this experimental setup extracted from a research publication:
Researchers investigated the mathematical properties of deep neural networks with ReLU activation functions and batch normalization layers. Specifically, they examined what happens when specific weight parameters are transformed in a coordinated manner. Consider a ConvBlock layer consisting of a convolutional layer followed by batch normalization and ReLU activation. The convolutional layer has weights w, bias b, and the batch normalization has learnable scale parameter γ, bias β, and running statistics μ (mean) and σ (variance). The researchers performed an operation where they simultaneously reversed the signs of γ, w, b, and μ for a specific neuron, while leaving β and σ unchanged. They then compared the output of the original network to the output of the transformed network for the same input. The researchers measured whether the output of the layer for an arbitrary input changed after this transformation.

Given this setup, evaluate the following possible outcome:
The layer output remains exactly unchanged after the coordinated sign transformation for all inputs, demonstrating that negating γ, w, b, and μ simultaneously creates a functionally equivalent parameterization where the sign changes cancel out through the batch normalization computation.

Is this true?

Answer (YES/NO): YES